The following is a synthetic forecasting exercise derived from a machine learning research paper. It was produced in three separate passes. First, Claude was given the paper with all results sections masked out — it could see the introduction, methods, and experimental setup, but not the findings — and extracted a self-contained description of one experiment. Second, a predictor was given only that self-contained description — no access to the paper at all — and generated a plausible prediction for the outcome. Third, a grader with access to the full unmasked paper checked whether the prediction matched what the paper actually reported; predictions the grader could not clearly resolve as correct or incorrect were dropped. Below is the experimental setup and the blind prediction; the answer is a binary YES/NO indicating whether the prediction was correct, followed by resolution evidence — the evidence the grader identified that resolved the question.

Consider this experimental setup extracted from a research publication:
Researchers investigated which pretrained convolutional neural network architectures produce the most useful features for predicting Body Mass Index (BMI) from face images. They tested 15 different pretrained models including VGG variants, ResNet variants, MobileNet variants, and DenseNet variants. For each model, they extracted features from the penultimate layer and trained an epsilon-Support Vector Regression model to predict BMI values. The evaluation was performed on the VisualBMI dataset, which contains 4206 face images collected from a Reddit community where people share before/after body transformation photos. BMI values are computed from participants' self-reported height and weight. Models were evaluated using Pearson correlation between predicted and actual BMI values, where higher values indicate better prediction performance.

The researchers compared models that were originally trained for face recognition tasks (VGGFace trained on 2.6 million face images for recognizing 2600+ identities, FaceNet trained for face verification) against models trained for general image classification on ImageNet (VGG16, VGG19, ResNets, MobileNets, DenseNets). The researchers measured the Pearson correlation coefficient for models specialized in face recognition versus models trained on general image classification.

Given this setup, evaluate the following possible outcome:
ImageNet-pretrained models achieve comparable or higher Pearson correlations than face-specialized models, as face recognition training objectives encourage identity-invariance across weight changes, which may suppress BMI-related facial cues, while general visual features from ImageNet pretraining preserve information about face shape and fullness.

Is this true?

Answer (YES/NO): NO